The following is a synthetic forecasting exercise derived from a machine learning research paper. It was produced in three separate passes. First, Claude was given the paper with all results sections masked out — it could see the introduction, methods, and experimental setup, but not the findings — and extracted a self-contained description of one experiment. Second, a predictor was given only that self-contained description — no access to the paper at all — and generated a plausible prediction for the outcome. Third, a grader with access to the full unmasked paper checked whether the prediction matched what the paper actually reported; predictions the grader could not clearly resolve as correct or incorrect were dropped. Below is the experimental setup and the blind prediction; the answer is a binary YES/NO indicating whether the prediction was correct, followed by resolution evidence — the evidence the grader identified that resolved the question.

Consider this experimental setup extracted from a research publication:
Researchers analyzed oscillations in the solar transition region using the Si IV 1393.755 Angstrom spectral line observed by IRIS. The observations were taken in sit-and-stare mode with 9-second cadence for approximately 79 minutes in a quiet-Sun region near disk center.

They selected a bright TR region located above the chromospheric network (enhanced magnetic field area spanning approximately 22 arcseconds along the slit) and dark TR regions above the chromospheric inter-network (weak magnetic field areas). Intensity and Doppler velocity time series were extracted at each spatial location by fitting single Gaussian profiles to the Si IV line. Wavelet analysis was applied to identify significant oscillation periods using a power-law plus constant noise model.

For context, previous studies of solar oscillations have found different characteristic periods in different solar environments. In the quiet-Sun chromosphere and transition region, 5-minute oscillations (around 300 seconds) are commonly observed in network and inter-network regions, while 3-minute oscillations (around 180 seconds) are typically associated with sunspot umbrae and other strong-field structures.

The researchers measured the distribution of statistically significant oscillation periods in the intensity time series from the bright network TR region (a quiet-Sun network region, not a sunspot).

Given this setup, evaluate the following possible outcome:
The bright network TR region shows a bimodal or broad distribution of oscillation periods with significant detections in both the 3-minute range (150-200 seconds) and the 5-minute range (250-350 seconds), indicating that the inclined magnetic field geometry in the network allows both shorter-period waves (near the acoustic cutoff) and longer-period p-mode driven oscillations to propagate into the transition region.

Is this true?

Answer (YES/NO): NO